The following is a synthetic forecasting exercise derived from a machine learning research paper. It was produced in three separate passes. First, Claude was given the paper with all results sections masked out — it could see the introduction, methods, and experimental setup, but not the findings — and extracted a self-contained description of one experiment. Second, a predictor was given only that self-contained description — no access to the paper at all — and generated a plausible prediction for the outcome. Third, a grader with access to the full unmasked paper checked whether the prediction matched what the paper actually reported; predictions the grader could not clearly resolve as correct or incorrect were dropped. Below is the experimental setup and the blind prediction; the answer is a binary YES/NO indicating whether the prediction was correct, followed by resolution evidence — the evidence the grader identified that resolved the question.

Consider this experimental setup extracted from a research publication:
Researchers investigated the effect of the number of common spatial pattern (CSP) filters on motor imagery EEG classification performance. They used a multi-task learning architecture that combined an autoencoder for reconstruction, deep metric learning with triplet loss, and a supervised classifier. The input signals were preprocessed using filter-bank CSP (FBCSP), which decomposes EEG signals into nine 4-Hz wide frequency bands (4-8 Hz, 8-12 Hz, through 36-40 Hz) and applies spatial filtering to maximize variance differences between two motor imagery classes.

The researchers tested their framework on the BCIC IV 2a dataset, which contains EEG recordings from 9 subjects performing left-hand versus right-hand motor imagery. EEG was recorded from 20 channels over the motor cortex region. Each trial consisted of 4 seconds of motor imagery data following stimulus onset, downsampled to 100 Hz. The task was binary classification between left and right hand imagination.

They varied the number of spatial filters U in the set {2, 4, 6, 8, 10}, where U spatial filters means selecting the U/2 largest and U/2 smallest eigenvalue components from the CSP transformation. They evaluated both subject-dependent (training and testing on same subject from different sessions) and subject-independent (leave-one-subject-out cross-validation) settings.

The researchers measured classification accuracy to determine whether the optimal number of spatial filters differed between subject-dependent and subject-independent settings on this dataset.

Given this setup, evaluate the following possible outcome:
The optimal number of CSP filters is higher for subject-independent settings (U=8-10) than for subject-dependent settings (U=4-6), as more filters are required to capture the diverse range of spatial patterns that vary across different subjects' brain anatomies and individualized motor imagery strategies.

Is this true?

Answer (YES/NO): NO